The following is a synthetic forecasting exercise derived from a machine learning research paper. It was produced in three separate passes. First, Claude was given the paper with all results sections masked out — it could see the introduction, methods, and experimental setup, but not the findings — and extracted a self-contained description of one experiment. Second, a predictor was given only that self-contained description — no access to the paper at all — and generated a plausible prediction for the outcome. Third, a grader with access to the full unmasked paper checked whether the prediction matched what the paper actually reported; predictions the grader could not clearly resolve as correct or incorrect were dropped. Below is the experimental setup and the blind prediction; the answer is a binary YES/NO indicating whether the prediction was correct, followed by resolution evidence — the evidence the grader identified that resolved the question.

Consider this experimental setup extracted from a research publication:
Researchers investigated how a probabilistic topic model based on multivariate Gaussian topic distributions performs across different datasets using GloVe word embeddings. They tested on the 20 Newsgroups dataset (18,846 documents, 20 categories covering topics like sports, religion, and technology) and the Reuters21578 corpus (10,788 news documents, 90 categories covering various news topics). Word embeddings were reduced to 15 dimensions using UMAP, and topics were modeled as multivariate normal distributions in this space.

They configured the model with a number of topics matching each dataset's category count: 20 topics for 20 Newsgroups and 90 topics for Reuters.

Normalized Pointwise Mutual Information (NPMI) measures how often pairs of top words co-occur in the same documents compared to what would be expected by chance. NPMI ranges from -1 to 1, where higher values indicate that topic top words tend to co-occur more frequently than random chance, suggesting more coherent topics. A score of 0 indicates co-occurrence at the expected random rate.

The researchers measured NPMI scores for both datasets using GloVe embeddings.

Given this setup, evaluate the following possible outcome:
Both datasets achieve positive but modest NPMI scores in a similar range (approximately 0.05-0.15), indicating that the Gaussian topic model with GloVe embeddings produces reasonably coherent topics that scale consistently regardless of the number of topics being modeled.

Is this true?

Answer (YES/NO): NO